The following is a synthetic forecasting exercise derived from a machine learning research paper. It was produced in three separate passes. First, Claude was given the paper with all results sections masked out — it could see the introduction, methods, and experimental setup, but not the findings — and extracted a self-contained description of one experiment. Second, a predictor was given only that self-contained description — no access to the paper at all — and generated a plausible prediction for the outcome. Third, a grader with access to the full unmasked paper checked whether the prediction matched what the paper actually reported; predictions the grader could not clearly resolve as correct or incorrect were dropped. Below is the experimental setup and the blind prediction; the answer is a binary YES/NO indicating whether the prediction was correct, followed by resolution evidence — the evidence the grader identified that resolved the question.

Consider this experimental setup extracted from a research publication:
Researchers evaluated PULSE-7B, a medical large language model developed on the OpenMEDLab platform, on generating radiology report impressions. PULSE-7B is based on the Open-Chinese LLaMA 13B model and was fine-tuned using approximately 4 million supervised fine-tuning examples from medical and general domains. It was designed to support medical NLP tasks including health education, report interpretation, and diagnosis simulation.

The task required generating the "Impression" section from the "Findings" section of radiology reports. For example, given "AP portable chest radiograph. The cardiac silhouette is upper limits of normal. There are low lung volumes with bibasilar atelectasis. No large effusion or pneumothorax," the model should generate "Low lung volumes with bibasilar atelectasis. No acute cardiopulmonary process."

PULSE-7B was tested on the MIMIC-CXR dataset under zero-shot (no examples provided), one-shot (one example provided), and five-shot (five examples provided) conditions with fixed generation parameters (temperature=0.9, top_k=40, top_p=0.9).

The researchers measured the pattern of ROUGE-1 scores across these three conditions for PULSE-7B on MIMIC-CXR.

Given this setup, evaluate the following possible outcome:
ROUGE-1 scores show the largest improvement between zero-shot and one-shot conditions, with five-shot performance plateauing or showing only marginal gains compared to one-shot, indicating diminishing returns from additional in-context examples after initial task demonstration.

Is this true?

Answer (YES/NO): NO